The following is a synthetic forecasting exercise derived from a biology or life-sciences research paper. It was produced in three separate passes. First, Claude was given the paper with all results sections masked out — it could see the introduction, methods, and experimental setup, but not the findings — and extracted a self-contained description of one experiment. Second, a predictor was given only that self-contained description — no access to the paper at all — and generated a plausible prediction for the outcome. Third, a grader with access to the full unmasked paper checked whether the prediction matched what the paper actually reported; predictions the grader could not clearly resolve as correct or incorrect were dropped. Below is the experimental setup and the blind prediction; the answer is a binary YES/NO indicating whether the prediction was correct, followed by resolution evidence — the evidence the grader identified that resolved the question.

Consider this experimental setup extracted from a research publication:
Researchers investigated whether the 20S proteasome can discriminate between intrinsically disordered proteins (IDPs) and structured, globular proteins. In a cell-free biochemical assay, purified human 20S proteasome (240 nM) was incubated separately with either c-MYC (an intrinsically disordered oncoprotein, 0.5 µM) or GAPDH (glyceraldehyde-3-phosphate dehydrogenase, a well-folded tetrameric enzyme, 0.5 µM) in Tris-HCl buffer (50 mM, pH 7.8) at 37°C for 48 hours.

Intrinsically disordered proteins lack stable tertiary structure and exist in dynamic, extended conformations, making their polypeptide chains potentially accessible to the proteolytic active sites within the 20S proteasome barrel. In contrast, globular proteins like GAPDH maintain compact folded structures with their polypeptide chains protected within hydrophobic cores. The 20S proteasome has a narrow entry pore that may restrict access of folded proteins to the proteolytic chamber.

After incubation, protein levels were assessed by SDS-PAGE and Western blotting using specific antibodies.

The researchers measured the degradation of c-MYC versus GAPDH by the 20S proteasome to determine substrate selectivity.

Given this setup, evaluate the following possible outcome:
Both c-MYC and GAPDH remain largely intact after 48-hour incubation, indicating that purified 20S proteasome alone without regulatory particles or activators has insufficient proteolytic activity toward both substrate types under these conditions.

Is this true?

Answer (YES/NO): NO